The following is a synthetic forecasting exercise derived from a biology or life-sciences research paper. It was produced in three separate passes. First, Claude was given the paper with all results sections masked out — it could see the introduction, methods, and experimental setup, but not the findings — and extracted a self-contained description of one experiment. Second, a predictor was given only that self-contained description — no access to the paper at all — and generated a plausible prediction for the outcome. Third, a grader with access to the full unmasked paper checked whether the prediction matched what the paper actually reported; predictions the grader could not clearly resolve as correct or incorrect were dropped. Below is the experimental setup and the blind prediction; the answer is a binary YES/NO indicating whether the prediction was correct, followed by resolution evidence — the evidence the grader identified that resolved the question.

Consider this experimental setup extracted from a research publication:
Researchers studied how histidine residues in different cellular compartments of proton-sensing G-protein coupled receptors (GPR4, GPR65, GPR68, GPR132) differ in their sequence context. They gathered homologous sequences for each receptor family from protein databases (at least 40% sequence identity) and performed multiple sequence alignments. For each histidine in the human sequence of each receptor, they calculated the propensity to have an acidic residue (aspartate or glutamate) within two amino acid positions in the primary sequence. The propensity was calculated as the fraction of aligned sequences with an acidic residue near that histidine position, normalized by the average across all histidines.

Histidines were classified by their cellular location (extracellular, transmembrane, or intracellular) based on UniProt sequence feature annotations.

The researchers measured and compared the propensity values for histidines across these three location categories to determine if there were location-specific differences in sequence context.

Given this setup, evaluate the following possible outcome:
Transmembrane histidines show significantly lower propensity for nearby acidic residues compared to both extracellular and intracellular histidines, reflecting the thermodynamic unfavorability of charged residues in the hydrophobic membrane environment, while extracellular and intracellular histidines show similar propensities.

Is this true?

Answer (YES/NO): NO